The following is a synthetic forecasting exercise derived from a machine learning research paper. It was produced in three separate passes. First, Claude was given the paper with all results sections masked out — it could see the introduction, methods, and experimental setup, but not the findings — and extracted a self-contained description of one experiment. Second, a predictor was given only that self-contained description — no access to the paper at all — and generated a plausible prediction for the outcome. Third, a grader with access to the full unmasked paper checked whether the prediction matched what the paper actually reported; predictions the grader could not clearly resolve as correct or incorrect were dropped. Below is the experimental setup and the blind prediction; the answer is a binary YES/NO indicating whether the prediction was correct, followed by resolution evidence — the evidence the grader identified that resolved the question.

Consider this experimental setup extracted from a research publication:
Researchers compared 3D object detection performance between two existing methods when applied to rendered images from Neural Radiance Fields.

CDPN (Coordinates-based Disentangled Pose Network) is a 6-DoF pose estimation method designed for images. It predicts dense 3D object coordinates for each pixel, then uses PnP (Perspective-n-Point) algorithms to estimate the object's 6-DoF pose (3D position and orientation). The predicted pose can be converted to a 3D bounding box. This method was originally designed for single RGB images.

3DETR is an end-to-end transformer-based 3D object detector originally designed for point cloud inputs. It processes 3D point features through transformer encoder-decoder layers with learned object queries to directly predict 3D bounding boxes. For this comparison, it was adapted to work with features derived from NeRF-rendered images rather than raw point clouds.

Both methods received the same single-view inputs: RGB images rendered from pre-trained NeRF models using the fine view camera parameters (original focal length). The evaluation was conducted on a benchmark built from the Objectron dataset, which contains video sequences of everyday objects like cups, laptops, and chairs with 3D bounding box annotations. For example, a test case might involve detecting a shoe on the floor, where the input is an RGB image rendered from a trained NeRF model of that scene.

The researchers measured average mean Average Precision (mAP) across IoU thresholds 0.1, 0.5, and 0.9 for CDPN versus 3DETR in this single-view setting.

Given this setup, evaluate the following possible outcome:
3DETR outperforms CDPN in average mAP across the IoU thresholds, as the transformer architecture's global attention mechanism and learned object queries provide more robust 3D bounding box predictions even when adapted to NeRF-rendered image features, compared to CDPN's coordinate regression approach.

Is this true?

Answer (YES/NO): NO